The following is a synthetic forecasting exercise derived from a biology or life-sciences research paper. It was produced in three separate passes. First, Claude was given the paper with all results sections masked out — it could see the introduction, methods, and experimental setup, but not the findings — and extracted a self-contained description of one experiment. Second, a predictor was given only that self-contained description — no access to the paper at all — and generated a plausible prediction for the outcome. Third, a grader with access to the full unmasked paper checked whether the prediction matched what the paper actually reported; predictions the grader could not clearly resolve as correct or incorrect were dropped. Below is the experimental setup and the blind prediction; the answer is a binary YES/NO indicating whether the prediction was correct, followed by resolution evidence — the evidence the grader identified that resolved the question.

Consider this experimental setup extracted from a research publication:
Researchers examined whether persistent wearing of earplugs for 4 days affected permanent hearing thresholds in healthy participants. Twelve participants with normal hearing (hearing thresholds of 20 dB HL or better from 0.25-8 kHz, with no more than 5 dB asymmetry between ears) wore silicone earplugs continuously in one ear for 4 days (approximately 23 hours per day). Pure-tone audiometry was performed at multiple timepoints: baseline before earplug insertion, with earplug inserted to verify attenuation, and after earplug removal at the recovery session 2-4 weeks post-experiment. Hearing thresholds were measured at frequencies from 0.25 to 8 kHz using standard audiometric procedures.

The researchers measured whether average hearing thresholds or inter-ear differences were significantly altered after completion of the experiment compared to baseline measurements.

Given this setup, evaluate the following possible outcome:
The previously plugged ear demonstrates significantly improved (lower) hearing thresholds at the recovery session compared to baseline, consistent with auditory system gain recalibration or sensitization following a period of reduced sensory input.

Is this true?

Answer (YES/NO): NO